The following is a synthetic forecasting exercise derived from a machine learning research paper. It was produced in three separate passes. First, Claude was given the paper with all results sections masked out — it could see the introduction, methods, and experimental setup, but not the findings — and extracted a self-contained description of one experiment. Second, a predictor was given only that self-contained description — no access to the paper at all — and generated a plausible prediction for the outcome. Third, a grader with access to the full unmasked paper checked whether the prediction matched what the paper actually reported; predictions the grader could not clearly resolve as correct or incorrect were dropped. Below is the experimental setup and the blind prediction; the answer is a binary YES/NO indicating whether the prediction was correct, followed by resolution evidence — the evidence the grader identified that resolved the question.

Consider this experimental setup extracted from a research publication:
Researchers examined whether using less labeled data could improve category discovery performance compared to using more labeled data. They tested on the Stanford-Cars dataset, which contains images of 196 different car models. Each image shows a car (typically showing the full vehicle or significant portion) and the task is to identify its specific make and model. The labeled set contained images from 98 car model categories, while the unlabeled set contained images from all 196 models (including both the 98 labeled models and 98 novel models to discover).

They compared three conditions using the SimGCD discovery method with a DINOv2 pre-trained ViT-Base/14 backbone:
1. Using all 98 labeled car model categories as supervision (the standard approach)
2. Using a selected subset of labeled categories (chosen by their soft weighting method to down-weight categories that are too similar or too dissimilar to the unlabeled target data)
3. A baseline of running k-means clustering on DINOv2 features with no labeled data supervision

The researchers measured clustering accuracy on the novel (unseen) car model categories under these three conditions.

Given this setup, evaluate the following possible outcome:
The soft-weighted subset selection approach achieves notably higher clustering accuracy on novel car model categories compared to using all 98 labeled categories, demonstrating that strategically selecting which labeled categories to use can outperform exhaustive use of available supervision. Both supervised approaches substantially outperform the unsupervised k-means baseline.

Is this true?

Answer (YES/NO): NO